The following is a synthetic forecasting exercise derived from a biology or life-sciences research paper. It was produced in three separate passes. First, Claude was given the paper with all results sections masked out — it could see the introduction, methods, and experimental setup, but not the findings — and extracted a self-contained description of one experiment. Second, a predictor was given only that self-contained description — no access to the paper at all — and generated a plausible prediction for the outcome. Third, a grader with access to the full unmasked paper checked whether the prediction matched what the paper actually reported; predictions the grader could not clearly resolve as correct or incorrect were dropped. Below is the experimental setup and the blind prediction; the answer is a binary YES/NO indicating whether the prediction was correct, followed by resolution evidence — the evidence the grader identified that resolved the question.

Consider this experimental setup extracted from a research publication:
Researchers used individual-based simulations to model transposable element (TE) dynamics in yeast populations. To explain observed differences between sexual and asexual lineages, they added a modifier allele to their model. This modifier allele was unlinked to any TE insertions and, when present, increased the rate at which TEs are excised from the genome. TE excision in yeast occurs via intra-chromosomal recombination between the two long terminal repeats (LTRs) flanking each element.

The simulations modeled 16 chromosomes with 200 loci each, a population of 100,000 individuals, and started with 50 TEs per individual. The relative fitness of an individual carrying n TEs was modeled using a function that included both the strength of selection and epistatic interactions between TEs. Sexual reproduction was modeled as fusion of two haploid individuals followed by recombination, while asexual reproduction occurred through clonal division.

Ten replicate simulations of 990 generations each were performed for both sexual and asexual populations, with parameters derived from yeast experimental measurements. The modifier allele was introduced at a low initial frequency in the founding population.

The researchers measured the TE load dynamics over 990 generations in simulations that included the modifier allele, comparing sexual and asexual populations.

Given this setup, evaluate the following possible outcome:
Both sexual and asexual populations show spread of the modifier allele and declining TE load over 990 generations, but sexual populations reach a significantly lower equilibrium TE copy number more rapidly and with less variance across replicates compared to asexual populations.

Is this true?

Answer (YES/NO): NO